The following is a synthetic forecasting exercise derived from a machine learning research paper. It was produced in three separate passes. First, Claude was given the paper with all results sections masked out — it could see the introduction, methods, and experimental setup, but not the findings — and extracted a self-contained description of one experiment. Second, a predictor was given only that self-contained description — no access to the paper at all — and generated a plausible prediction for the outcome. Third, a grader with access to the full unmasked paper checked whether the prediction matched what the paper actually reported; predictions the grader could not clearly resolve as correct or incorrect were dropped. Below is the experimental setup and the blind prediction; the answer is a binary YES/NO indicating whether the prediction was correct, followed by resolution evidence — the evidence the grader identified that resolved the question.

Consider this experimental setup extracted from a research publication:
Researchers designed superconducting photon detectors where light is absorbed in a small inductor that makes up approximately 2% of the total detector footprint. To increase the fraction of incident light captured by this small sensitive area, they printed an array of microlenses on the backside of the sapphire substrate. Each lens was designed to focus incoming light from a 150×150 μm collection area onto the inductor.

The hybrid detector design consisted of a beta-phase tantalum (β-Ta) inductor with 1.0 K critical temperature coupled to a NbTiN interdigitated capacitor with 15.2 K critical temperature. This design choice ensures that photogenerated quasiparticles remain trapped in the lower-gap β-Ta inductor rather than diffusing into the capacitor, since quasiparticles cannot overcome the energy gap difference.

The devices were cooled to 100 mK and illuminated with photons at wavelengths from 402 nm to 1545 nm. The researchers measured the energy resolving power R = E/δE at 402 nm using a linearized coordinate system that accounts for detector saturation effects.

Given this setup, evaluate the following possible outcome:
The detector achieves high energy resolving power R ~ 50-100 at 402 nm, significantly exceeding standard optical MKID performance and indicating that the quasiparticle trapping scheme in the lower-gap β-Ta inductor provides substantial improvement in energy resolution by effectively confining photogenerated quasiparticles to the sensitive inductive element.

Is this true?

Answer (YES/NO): NO